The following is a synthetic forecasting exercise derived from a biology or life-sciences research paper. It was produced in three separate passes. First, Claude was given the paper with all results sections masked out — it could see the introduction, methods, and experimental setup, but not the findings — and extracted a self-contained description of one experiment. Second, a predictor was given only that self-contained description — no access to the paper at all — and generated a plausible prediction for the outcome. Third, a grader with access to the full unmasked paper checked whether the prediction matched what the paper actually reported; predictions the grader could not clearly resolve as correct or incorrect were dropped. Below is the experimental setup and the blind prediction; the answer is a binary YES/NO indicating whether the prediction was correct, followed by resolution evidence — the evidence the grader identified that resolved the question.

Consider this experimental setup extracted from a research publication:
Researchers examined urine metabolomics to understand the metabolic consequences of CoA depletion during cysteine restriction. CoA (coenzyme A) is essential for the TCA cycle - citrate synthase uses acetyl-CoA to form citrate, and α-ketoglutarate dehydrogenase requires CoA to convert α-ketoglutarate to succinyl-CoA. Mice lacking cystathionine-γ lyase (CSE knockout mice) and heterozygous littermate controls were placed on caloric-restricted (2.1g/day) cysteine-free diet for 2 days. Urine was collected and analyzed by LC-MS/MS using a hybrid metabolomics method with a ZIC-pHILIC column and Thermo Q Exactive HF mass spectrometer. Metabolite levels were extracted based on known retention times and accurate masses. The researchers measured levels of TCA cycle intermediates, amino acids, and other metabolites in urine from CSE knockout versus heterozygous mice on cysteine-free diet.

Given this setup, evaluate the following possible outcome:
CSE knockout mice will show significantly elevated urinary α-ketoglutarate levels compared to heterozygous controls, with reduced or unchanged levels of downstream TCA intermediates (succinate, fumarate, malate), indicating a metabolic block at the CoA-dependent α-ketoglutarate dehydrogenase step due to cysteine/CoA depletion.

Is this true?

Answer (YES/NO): NO